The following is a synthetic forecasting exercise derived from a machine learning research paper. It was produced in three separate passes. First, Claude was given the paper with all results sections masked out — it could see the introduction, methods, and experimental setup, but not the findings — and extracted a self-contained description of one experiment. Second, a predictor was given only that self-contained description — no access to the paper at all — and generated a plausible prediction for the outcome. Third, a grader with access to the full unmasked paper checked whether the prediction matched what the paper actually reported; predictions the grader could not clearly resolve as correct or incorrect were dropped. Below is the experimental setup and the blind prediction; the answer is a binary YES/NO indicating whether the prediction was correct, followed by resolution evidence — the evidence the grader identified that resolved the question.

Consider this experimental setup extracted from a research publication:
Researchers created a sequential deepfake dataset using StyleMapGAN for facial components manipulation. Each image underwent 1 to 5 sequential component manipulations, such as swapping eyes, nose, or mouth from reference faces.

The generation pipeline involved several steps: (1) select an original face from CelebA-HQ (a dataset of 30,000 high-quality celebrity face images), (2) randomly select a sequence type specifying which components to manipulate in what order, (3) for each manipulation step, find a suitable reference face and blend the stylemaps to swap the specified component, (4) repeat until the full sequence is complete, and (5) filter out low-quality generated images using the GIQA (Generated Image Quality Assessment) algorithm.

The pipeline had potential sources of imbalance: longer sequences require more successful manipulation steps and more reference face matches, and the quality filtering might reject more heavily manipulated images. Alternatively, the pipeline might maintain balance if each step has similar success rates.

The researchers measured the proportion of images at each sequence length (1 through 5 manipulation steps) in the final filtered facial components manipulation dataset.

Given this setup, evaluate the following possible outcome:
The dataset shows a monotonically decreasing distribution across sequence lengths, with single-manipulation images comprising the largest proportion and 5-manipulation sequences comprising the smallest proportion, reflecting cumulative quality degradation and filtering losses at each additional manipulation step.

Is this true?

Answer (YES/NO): NO